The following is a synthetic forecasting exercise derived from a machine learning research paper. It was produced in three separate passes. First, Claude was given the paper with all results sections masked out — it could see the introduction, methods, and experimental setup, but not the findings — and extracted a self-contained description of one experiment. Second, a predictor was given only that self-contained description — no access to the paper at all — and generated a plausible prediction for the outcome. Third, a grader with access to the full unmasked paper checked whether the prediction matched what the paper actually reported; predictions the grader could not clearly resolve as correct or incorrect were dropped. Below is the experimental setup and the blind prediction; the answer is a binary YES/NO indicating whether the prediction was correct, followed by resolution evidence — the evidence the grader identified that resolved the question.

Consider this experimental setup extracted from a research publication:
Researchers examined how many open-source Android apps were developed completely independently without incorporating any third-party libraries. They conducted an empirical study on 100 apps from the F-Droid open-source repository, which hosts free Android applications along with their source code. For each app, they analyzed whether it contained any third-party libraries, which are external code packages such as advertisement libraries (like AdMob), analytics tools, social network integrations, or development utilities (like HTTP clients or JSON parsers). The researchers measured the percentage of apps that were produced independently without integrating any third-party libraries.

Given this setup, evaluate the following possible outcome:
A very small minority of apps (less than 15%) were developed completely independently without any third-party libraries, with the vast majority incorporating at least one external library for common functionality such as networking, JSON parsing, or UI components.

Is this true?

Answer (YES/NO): YES